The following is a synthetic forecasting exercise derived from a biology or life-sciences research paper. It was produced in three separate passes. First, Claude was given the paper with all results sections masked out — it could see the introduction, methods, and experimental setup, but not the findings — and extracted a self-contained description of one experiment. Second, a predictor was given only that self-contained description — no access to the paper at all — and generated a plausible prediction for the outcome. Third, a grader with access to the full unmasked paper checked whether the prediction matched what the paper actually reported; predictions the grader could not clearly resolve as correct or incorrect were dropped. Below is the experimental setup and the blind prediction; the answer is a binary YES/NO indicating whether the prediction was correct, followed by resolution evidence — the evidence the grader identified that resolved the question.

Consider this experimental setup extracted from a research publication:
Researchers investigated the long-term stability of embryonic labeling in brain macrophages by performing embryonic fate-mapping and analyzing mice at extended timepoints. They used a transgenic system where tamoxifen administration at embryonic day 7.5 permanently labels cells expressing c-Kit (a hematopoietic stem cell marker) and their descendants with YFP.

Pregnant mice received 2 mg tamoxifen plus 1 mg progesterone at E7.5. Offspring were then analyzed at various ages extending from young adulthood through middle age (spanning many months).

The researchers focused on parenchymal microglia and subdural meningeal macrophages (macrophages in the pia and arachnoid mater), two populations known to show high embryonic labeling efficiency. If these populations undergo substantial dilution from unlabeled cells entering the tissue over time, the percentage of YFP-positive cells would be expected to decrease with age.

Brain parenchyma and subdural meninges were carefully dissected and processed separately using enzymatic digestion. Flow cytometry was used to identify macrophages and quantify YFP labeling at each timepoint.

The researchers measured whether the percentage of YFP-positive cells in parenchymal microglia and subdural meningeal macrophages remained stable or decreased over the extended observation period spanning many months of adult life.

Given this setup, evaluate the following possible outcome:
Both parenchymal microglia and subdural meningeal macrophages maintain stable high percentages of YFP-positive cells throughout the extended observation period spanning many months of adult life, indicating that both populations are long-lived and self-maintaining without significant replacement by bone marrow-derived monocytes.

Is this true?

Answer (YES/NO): YES